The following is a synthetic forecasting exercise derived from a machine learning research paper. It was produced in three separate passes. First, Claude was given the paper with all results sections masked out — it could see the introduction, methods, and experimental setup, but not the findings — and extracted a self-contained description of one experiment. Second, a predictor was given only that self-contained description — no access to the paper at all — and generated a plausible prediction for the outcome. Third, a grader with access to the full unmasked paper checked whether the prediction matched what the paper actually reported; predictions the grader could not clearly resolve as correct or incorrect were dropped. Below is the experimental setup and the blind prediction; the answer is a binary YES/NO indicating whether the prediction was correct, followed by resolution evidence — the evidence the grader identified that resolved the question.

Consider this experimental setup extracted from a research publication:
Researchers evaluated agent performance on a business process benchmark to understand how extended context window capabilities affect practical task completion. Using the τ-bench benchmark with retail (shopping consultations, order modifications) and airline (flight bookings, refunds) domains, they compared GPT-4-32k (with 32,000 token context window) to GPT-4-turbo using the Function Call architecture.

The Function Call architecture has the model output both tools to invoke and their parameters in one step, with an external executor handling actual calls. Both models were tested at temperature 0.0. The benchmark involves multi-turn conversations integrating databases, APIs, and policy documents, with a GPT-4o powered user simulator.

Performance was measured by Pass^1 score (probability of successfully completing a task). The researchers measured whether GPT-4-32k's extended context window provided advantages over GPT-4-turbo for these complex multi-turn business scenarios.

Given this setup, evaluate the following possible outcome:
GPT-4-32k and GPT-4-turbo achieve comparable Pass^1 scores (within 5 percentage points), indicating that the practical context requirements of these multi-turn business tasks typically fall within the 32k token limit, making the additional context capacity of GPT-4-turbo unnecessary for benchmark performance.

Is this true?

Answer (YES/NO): YES